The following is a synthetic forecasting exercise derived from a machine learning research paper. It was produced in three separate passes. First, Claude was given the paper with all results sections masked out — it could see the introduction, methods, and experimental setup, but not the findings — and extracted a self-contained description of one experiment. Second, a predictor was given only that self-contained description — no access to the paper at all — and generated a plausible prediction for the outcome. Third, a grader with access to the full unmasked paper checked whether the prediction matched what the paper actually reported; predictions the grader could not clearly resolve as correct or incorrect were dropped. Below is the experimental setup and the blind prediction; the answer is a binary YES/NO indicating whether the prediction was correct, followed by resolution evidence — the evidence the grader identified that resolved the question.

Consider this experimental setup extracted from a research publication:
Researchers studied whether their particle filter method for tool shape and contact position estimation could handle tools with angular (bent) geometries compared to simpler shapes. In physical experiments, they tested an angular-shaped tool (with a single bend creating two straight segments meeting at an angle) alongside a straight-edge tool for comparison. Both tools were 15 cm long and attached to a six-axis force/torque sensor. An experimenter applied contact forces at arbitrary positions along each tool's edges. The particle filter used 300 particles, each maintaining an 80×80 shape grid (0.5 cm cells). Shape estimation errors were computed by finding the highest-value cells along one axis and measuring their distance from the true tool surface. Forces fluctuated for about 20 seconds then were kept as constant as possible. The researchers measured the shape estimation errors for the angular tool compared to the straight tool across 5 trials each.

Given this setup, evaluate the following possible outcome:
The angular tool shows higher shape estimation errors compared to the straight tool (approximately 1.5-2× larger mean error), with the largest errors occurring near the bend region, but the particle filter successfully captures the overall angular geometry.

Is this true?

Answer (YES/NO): NO